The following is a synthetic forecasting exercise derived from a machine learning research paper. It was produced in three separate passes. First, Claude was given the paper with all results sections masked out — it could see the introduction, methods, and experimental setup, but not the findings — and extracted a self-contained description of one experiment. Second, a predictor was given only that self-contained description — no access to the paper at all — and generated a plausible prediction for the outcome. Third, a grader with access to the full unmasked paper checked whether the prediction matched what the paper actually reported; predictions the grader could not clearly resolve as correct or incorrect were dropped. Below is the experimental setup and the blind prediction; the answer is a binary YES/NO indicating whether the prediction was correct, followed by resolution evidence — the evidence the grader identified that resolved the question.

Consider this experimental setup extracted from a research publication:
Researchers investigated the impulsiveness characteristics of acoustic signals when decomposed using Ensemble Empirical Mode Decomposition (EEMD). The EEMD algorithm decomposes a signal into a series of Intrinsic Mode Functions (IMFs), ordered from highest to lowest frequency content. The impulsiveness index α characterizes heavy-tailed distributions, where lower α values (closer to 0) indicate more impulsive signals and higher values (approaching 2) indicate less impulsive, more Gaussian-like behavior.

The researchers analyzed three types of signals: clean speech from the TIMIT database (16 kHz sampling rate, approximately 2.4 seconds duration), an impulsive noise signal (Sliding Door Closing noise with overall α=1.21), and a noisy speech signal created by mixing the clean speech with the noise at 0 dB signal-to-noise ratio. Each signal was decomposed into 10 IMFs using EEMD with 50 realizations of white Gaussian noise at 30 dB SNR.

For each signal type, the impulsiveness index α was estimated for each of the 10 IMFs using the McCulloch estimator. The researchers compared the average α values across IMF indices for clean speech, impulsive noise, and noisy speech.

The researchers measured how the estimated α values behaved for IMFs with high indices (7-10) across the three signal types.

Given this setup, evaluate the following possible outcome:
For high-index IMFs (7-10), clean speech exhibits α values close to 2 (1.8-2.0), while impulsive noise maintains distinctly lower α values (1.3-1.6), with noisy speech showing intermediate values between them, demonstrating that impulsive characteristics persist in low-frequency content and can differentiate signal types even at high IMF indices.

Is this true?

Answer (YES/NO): NO